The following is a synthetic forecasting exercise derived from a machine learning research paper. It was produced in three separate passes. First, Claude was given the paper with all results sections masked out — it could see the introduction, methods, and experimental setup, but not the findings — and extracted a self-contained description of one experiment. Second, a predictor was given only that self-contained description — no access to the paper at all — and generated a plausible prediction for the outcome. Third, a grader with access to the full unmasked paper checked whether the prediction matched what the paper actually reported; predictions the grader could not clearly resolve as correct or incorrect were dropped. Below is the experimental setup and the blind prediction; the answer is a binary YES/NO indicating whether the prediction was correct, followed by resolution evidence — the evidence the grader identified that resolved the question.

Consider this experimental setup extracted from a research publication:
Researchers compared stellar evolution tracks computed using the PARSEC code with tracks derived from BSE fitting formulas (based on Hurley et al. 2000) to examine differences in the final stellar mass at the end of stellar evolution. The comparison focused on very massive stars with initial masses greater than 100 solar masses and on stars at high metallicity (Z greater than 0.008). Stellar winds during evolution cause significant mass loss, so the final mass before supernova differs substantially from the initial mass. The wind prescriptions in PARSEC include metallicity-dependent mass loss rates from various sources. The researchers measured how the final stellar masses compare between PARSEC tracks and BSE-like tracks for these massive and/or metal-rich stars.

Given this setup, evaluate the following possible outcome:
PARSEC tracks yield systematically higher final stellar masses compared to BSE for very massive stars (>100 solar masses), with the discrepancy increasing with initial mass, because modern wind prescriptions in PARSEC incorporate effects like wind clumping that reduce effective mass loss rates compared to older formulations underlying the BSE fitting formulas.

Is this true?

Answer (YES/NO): YES